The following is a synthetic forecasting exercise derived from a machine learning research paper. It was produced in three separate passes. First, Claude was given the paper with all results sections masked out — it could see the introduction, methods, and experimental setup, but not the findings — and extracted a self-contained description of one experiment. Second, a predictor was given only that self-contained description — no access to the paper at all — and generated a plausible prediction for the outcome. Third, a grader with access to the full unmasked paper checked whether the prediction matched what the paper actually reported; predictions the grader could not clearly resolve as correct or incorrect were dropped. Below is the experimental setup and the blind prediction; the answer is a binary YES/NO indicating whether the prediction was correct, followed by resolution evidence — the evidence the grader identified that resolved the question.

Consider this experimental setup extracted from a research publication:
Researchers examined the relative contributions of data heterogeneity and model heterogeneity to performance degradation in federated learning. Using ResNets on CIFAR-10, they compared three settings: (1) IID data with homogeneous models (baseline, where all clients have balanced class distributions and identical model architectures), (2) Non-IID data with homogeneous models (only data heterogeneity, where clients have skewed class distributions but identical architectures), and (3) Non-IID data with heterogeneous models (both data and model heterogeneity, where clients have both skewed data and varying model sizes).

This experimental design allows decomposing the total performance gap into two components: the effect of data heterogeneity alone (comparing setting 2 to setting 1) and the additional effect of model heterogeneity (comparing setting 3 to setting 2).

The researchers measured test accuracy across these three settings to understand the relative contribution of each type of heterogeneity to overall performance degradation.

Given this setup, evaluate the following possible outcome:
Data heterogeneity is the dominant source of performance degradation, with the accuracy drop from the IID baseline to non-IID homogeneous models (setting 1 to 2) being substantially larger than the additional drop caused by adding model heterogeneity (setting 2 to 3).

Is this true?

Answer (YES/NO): YES